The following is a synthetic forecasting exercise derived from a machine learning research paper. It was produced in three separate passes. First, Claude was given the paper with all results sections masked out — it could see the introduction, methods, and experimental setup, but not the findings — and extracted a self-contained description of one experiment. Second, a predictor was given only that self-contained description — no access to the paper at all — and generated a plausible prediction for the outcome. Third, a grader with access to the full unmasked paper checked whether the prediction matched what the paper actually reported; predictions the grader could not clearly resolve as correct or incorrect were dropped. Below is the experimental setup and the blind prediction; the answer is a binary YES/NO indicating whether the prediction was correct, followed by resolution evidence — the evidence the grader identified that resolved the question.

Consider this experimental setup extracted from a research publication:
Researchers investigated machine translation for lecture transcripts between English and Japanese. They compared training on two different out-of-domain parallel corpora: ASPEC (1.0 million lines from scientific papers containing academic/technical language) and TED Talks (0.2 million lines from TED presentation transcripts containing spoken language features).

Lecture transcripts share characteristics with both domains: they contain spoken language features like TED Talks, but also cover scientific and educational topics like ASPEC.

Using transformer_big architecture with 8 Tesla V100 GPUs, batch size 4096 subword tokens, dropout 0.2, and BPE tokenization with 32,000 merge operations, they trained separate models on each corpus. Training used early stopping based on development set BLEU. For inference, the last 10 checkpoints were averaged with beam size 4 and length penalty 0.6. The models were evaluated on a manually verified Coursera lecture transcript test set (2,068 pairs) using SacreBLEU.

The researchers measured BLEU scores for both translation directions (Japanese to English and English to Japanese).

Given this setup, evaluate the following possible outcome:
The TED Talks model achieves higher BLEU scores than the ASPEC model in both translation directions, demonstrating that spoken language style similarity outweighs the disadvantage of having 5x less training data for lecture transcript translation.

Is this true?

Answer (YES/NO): NO